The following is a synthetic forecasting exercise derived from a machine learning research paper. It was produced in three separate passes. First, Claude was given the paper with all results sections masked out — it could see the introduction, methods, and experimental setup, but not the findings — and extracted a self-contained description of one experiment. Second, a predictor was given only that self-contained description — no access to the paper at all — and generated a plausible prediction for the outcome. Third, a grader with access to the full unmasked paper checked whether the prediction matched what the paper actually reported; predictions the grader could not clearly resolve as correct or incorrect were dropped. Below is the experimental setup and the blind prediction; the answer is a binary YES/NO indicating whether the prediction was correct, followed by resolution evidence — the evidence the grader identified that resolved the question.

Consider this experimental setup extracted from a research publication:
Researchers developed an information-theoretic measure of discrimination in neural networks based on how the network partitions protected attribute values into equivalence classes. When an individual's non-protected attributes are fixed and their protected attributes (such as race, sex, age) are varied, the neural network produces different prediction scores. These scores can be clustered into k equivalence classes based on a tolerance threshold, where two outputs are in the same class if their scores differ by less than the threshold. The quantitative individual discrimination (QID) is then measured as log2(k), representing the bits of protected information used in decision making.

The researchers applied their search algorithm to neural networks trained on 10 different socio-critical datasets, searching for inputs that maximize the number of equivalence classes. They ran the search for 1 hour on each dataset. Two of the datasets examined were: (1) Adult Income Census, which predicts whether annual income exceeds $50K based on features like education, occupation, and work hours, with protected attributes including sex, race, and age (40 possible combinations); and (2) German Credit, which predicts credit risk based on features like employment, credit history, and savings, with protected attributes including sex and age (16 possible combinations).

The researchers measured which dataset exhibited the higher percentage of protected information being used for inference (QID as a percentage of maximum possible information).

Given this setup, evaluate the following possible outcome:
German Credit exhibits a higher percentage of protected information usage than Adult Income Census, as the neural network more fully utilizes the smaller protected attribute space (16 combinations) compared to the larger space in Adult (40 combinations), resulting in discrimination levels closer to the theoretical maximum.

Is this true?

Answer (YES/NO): NO